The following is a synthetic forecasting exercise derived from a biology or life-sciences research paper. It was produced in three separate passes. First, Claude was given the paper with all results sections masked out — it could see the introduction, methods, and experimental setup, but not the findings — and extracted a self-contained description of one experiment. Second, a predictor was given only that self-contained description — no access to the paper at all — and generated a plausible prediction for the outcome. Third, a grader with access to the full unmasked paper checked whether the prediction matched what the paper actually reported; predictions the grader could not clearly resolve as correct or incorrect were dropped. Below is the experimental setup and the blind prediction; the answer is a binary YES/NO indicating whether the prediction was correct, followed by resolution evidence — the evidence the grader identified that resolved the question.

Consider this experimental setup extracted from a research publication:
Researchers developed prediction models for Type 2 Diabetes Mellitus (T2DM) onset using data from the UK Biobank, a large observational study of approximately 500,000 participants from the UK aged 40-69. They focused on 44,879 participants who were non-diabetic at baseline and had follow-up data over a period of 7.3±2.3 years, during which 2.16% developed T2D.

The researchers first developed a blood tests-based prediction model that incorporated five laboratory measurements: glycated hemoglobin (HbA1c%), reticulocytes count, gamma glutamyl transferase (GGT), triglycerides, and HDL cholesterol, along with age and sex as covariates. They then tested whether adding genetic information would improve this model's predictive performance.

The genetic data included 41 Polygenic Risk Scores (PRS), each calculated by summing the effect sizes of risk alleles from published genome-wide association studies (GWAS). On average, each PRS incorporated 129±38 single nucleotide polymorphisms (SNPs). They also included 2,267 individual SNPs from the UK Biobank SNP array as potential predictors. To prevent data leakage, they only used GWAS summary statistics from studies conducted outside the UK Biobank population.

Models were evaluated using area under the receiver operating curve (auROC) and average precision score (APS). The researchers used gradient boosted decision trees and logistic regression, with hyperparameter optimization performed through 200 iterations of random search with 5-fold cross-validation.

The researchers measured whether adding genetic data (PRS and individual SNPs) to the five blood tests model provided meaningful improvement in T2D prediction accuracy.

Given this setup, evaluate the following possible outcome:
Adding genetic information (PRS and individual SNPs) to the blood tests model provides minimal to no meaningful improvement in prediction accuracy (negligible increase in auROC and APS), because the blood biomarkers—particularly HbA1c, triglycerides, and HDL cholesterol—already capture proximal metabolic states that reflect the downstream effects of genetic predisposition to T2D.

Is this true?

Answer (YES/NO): NO